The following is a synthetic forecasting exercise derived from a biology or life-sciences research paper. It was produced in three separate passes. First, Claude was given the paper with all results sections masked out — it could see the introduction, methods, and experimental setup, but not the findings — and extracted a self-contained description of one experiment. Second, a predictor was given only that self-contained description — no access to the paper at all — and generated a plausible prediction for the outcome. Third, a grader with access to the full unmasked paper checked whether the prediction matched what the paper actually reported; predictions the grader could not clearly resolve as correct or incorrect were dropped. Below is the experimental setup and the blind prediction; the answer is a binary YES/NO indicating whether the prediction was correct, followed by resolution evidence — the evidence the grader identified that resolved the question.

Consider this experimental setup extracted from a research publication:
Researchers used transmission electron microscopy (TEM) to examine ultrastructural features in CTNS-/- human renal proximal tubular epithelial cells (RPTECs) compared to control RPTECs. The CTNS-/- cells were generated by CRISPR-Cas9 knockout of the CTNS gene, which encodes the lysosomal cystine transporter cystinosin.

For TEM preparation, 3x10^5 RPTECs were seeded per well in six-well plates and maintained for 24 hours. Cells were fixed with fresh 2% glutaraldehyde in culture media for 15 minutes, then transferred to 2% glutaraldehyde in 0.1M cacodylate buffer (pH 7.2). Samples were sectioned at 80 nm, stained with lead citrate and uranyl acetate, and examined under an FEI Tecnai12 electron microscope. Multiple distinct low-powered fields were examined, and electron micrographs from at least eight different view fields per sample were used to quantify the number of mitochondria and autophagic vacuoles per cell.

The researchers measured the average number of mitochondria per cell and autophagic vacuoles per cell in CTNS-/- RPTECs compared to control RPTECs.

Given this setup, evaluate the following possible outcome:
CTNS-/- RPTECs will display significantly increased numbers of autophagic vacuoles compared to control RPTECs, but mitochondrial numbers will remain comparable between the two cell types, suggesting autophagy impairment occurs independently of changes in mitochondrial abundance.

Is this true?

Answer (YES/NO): NO